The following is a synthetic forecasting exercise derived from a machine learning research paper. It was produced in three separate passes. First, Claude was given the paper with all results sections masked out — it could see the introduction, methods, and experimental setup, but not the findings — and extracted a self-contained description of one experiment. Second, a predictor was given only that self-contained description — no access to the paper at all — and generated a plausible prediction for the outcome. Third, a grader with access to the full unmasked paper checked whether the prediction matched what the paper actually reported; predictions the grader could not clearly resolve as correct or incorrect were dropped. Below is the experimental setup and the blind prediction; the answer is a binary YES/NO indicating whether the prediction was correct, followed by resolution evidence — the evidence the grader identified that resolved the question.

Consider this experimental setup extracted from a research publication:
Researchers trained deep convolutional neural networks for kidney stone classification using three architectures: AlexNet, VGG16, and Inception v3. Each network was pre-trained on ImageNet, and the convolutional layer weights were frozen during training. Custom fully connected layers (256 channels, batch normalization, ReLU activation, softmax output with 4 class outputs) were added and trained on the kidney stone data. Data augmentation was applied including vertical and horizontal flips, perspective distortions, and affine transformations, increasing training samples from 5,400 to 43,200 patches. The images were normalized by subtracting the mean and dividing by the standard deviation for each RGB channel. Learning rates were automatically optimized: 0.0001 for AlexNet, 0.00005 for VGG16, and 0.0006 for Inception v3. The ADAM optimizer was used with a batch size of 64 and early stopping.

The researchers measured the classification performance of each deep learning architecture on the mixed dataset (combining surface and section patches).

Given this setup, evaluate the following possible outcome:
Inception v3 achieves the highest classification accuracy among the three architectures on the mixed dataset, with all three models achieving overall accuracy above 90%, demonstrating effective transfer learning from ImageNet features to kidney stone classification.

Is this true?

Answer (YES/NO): YES